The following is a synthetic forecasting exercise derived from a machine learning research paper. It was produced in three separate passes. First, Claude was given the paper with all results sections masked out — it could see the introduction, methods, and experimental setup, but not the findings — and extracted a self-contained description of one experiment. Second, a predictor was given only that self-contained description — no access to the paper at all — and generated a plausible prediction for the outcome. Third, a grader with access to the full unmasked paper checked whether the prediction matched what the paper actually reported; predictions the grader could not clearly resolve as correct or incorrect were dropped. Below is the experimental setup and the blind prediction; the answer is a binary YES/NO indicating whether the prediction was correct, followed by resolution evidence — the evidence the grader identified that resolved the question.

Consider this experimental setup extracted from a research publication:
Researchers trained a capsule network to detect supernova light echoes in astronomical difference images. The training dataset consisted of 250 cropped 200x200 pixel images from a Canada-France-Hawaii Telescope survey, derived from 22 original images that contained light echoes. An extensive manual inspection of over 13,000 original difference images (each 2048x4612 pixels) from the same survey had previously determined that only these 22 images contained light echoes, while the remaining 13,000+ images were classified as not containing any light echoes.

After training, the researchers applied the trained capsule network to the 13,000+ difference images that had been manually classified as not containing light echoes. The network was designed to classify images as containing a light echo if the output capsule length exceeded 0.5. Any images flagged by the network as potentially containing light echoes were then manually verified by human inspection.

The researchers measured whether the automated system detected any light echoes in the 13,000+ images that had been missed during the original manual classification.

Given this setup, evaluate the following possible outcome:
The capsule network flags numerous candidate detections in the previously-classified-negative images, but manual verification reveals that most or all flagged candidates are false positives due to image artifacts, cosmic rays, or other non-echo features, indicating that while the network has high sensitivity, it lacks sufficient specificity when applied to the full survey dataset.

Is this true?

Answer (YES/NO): NO